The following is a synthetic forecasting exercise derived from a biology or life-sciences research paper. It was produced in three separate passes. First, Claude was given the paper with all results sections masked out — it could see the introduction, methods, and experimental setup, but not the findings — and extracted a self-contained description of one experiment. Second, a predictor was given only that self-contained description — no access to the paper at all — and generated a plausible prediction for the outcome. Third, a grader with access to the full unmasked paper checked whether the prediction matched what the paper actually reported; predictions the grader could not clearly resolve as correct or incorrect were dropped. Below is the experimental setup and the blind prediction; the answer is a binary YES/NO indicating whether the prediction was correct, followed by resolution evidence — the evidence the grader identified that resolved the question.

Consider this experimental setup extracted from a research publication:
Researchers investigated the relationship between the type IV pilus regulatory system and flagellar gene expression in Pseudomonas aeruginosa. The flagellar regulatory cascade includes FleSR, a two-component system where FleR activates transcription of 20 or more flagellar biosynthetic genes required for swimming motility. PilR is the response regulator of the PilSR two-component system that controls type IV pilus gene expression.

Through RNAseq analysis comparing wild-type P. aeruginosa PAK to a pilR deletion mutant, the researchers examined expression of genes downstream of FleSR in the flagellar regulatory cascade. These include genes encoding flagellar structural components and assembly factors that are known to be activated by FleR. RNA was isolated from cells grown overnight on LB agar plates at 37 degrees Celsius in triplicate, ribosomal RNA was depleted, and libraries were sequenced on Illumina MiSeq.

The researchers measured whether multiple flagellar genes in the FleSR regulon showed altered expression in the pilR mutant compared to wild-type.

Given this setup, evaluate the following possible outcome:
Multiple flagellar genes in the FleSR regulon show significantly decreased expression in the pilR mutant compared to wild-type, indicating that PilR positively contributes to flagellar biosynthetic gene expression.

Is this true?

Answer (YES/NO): YES